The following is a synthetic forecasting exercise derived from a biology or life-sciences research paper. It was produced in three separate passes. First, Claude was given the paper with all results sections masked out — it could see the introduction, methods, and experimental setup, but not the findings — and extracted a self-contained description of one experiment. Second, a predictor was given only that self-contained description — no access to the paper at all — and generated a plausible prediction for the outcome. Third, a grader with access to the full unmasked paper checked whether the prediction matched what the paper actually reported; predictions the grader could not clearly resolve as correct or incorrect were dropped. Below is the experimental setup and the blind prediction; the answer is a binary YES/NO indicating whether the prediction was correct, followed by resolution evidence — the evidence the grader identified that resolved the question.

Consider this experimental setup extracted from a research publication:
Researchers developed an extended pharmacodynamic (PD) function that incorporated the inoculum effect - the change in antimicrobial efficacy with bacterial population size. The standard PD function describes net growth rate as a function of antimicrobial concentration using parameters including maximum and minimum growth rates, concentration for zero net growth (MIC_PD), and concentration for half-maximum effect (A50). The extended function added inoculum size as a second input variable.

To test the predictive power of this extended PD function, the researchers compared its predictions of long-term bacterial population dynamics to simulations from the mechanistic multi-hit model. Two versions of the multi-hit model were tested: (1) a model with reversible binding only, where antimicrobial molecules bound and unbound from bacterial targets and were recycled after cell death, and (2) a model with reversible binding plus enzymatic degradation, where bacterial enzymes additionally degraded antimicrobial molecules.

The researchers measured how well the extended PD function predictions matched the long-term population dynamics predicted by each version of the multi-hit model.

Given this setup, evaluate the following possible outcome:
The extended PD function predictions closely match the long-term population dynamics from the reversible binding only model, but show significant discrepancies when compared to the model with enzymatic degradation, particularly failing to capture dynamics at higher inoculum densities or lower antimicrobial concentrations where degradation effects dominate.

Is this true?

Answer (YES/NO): NO